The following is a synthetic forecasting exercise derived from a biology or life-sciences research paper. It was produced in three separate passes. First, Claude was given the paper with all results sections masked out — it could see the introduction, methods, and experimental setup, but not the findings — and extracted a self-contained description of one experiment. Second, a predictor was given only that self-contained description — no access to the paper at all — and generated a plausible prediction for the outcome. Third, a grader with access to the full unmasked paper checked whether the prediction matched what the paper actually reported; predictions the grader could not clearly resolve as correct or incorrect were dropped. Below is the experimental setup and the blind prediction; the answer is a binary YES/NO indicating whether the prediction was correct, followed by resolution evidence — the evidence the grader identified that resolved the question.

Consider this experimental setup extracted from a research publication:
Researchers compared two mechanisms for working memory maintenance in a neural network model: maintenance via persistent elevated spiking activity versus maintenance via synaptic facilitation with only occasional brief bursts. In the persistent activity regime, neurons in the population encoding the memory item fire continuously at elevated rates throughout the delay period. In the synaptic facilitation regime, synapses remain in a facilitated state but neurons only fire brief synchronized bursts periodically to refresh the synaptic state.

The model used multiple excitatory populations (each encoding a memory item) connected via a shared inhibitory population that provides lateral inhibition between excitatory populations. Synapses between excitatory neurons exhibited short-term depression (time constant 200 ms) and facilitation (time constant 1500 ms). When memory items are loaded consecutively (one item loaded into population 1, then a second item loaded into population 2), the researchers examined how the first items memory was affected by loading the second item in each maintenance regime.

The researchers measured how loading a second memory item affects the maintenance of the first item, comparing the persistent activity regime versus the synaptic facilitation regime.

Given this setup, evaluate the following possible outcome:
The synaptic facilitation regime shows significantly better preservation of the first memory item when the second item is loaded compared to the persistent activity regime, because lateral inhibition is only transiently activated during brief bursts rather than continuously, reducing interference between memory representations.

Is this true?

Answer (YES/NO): NO